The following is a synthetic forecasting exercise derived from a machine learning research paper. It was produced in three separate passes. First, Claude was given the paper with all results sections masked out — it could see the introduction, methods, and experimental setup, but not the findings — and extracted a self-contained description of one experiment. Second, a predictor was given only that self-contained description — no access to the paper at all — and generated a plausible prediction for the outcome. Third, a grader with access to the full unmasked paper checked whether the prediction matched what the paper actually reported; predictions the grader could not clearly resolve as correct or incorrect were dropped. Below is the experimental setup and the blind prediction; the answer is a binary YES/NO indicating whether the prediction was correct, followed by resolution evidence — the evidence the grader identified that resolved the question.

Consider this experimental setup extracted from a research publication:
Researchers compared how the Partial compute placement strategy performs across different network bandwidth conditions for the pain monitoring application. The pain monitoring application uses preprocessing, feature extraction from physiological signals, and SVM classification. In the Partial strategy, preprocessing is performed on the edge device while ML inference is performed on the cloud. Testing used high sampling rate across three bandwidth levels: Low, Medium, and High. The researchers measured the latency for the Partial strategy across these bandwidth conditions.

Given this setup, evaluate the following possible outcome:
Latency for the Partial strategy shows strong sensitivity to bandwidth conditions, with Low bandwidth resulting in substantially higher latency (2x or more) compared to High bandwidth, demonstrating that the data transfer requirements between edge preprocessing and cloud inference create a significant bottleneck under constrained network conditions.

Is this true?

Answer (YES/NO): NO